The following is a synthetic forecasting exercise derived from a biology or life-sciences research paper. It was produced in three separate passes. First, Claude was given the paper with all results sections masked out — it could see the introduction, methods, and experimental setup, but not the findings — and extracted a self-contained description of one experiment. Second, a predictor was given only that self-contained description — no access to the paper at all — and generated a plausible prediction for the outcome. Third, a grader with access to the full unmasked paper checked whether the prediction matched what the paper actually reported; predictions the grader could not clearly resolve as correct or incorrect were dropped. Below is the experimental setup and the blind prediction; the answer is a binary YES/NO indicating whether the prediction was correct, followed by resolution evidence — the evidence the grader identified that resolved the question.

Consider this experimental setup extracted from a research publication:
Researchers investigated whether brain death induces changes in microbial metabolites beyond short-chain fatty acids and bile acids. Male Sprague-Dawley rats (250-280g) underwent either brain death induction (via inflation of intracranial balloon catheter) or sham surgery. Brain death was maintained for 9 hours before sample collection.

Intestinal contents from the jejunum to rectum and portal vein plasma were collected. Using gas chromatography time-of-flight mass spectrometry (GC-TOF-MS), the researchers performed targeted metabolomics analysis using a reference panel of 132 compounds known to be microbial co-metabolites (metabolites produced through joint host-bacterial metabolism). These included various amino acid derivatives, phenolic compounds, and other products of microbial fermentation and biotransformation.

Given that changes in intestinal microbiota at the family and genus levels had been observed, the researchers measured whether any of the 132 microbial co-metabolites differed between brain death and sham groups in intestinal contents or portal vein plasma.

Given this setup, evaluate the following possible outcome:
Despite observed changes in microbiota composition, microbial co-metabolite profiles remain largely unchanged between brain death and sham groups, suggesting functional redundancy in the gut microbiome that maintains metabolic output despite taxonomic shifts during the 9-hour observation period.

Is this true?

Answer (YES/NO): YES